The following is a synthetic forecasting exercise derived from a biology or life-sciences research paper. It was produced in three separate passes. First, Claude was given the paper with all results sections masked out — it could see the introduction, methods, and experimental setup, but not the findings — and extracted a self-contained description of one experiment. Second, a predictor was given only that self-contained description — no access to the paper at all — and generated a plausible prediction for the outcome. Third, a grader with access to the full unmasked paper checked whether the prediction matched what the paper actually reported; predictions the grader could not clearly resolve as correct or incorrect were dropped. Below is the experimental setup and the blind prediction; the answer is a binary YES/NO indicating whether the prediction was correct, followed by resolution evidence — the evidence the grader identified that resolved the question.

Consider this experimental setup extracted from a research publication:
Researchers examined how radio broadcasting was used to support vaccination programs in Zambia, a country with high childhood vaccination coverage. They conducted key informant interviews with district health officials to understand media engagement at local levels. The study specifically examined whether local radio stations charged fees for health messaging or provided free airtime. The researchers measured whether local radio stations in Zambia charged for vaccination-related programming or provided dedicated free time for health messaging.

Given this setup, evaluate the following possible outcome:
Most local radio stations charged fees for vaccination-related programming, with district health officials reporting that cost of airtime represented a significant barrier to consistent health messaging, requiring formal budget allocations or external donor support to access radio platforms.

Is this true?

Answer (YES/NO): NO